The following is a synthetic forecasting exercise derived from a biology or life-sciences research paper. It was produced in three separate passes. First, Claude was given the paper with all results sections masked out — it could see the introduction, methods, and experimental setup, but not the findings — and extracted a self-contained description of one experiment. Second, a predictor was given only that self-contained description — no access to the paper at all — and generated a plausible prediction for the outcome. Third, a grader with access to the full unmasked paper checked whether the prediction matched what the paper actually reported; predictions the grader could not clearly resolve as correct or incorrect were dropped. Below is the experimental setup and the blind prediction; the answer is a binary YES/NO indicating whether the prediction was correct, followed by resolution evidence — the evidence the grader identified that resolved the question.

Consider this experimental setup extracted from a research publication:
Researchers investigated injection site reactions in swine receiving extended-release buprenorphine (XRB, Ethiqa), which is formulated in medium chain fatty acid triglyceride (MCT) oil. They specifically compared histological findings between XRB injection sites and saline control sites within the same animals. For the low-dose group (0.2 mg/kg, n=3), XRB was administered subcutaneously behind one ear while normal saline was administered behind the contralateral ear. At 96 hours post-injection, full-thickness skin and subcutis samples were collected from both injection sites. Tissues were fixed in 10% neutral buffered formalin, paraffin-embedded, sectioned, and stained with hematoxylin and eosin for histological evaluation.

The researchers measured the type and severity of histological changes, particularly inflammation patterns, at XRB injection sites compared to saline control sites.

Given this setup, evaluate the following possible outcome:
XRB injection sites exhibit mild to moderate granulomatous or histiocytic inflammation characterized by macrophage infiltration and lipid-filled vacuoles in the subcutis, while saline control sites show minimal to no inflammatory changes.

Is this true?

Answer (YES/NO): YES